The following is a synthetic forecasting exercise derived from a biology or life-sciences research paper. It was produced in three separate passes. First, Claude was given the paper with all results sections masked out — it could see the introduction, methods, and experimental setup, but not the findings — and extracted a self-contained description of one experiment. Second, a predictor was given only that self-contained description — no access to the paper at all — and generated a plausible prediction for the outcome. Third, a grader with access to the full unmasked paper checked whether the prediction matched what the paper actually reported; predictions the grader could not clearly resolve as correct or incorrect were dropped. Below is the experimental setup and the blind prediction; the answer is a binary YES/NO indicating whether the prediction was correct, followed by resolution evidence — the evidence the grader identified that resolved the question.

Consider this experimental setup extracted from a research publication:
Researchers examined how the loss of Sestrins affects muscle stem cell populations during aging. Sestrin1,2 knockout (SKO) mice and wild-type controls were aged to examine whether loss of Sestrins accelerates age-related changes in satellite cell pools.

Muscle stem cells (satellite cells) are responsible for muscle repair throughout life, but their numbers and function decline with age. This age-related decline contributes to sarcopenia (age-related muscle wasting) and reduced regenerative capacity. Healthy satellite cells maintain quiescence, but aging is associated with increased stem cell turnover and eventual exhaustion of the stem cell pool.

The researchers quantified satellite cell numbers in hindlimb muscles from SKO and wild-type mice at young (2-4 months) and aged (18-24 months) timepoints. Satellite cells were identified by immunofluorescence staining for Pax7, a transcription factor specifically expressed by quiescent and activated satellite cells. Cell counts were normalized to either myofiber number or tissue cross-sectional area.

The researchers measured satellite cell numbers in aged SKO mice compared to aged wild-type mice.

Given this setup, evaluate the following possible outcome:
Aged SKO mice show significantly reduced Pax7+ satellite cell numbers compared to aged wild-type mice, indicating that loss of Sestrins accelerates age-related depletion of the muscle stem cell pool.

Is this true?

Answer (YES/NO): YES